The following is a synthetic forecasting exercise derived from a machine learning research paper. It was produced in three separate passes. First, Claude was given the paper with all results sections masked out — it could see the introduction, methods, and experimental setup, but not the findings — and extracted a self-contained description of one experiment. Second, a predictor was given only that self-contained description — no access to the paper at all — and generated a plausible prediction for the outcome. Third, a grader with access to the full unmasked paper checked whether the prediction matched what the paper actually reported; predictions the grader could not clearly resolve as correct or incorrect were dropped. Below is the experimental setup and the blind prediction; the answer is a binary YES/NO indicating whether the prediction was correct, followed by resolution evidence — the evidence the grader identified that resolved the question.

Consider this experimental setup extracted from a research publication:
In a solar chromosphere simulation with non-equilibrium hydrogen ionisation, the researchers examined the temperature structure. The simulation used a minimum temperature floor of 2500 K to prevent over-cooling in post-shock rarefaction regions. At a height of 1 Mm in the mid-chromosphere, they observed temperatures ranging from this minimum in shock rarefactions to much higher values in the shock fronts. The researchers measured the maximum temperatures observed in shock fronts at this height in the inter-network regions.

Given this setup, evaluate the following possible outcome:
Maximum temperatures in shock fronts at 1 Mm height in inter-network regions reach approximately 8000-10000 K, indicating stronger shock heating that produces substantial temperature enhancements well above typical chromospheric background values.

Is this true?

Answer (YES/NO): NO